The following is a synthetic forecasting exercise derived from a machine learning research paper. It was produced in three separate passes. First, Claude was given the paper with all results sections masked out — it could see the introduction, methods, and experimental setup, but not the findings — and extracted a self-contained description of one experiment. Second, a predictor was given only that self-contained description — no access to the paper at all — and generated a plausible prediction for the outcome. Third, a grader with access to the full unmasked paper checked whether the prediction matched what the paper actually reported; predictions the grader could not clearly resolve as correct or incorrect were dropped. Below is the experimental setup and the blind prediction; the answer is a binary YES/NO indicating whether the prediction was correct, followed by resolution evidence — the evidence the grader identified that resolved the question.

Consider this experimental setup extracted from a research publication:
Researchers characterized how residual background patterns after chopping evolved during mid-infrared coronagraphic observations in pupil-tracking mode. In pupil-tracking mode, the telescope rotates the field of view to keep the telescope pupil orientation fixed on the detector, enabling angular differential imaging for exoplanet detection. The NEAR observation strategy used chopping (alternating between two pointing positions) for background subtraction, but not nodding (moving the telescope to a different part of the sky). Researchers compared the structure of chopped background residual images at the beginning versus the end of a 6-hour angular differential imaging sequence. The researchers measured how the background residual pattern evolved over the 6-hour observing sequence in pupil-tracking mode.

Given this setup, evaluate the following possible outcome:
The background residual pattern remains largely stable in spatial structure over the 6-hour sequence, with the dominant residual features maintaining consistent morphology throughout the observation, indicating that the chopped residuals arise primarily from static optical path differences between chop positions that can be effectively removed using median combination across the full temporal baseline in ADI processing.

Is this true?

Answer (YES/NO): NO